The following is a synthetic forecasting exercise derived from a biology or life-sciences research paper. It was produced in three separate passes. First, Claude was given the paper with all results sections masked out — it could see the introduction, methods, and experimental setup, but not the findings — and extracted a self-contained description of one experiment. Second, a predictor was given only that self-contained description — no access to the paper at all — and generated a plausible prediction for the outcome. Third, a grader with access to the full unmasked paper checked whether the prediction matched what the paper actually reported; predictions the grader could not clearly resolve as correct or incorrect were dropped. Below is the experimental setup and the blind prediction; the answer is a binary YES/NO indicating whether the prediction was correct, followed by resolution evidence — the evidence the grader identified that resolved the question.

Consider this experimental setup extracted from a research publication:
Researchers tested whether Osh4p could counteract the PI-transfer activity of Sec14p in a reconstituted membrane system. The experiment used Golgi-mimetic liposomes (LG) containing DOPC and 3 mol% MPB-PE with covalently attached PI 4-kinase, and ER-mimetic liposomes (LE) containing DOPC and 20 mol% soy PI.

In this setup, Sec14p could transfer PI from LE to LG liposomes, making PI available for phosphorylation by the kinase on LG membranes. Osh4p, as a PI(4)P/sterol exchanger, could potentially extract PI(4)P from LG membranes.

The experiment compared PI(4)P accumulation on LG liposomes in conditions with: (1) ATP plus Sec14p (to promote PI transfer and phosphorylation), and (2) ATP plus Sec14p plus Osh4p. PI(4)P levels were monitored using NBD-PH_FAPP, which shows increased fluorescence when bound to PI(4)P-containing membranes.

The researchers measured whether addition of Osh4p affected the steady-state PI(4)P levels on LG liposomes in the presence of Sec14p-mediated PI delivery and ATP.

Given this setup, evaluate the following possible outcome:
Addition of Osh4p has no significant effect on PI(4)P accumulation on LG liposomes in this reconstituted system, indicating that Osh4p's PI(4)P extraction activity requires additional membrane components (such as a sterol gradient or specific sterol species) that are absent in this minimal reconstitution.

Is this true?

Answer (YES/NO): NO